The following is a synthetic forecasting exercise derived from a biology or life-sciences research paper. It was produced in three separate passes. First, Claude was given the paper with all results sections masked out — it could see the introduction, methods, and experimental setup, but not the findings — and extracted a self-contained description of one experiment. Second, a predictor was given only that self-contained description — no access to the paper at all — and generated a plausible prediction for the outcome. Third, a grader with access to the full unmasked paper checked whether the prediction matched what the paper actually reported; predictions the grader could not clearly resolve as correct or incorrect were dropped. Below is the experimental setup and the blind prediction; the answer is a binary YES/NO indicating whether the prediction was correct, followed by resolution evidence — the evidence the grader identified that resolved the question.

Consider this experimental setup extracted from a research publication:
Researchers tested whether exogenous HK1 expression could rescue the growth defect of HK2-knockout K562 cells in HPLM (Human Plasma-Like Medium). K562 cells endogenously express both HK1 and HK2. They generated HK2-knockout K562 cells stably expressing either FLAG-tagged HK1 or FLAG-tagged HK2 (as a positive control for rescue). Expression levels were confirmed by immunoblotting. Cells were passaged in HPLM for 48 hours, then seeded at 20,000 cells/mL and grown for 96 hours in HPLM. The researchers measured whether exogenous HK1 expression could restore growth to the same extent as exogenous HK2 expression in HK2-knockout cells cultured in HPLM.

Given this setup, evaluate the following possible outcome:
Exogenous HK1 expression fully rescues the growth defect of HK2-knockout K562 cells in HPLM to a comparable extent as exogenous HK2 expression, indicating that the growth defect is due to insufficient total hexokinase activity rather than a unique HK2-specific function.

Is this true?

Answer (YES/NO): NO